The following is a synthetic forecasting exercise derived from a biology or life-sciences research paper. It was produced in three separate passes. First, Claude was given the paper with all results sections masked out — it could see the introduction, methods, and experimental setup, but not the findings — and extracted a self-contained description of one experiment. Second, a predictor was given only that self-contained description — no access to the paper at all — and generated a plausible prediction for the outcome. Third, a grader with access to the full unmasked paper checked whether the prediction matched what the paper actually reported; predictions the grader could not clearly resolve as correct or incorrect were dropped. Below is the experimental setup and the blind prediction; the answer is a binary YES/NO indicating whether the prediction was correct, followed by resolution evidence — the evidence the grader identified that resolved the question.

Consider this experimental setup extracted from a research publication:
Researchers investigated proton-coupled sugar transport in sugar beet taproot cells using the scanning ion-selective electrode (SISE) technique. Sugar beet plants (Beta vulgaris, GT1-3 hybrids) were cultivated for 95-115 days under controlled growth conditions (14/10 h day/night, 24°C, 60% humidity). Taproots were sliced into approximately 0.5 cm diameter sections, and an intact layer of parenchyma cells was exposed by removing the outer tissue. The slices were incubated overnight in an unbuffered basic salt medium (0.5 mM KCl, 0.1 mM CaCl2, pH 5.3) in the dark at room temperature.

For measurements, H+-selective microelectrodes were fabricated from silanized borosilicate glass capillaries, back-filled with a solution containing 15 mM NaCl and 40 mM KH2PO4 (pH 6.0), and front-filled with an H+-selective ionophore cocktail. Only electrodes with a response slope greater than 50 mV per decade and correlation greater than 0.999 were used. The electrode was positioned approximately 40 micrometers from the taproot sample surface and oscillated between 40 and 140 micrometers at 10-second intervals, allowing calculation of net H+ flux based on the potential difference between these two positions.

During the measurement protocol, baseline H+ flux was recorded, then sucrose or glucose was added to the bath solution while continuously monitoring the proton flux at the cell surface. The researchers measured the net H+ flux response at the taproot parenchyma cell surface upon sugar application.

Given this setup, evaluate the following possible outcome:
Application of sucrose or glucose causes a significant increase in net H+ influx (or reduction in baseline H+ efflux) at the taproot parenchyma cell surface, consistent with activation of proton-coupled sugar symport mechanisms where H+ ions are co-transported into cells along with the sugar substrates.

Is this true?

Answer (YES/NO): YES